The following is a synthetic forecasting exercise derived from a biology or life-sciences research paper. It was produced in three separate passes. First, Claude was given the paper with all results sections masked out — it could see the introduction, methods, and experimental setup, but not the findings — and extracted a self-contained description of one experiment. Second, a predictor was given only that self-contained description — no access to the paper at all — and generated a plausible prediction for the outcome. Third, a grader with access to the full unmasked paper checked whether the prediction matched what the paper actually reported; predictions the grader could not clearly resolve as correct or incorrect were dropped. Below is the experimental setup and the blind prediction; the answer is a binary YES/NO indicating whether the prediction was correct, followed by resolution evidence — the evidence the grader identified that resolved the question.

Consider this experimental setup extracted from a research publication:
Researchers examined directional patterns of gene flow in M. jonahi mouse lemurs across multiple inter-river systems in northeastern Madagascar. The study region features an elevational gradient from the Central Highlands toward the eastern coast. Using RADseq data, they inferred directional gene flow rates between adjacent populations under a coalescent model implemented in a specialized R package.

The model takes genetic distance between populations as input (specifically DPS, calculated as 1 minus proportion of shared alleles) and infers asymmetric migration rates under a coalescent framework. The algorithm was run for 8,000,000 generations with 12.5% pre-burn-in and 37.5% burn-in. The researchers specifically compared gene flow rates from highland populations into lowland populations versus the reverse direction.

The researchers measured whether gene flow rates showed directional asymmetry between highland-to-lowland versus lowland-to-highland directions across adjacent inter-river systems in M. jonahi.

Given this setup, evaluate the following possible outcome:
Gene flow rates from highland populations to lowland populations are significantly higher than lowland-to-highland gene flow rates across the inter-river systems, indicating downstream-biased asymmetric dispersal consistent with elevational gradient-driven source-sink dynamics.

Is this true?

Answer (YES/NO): YES